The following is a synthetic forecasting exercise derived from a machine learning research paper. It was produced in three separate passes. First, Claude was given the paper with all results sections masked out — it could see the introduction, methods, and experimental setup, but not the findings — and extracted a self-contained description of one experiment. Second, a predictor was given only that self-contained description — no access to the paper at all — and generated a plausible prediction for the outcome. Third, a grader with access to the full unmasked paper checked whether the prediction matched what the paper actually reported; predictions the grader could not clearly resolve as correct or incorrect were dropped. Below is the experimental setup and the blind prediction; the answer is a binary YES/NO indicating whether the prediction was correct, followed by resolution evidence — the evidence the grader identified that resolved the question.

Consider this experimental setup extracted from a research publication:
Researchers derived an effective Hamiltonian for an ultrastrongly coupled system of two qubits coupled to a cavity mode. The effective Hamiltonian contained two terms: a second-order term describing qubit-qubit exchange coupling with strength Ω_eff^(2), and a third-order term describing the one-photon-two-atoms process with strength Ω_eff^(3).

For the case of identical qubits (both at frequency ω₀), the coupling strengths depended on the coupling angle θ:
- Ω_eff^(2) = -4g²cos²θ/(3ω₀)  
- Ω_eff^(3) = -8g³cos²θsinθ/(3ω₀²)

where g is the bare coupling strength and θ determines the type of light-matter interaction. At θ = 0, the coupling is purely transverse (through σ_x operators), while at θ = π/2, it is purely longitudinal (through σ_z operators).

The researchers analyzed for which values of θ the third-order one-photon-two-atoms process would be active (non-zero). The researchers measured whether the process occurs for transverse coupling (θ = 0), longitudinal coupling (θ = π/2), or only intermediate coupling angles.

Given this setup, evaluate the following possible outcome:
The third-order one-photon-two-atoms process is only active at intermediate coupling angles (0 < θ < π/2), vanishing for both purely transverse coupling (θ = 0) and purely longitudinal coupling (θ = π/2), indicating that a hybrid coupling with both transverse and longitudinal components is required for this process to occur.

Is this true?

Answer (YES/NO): YES